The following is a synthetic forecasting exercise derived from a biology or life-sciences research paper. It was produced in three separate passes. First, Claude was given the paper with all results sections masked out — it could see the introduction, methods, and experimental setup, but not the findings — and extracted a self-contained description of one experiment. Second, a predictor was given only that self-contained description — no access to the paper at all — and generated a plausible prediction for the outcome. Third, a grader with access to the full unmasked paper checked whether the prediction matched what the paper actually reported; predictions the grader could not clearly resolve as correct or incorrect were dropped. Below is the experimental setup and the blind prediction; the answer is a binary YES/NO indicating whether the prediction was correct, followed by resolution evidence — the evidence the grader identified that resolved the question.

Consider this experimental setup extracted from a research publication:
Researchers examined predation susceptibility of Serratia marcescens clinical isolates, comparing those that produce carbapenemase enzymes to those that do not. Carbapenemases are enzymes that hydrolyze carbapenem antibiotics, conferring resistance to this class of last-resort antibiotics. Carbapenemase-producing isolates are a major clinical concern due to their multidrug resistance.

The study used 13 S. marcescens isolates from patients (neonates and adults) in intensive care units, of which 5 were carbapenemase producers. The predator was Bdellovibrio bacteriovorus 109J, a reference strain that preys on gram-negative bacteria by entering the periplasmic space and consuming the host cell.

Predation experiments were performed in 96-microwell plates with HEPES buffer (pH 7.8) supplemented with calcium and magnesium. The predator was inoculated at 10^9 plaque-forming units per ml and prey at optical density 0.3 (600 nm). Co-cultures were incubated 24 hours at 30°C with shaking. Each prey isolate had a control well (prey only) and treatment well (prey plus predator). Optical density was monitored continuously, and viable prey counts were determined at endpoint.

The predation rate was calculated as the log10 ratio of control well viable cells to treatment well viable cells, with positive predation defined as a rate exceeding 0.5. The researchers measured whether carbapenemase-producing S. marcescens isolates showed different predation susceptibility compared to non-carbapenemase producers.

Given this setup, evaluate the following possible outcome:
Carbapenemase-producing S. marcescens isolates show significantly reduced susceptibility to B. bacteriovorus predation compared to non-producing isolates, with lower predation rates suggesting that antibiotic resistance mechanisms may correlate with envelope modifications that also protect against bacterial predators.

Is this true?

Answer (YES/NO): NO